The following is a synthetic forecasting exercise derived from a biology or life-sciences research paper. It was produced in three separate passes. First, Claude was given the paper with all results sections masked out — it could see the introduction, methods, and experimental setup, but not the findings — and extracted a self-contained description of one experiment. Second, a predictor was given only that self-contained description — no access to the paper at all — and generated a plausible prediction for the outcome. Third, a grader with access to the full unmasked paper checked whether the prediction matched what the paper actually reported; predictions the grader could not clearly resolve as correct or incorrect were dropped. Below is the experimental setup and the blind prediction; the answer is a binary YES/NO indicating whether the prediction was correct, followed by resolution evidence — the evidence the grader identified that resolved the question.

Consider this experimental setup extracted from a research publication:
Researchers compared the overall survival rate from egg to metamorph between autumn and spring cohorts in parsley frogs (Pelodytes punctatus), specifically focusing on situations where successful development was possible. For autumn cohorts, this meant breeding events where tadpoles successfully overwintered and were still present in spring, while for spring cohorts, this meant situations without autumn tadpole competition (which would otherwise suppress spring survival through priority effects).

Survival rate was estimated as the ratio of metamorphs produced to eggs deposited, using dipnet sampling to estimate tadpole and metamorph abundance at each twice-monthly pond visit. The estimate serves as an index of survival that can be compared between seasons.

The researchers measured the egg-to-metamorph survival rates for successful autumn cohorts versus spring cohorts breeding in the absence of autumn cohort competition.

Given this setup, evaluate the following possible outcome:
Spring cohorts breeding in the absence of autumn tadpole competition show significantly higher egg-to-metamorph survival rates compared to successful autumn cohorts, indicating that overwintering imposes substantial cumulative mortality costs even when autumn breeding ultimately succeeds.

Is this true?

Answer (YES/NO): NO